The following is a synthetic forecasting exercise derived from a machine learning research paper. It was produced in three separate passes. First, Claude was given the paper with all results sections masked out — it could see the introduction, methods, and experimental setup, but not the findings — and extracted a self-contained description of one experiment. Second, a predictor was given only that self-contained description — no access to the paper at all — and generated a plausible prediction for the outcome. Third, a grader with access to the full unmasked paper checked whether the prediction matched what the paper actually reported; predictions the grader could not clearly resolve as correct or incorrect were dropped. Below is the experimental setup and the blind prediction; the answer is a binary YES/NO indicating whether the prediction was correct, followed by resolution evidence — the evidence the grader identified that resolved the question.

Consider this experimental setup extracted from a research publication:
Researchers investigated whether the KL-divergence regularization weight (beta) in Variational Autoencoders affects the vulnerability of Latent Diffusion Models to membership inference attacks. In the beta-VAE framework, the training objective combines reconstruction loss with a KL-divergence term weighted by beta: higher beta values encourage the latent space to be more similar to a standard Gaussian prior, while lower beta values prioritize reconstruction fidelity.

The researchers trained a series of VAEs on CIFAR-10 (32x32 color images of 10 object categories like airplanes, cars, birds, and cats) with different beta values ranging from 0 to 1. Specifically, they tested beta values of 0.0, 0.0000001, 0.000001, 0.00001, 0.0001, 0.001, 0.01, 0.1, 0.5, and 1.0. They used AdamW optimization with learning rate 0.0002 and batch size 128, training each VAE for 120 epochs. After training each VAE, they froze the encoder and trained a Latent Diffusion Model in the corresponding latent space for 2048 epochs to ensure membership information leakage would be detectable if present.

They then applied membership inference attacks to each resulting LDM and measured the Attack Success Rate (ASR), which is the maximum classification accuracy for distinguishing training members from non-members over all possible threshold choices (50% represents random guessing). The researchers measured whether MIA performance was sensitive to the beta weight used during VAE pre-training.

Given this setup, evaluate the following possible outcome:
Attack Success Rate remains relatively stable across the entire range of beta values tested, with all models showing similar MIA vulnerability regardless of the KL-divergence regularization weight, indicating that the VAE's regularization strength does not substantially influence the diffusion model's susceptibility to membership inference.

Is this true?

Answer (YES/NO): NO